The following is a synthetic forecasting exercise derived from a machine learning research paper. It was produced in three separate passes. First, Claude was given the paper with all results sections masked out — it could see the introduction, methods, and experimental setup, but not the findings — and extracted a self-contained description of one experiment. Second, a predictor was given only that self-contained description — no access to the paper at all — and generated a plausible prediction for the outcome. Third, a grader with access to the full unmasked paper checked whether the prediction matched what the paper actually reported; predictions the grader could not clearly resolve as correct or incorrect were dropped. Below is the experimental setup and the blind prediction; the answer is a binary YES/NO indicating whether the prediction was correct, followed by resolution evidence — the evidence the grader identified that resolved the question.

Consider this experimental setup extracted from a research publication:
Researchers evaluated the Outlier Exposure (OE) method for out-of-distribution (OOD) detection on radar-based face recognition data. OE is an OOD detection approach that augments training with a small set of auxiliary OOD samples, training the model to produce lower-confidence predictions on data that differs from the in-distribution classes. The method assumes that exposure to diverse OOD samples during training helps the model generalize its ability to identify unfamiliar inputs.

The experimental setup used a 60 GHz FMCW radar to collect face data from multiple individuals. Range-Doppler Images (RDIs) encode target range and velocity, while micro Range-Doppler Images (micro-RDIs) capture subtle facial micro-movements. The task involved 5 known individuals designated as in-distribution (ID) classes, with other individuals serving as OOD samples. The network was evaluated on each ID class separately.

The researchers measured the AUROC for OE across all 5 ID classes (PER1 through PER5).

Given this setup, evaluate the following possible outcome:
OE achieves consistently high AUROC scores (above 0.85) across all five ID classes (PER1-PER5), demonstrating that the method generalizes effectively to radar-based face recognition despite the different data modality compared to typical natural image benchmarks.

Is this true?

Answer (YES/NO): NO